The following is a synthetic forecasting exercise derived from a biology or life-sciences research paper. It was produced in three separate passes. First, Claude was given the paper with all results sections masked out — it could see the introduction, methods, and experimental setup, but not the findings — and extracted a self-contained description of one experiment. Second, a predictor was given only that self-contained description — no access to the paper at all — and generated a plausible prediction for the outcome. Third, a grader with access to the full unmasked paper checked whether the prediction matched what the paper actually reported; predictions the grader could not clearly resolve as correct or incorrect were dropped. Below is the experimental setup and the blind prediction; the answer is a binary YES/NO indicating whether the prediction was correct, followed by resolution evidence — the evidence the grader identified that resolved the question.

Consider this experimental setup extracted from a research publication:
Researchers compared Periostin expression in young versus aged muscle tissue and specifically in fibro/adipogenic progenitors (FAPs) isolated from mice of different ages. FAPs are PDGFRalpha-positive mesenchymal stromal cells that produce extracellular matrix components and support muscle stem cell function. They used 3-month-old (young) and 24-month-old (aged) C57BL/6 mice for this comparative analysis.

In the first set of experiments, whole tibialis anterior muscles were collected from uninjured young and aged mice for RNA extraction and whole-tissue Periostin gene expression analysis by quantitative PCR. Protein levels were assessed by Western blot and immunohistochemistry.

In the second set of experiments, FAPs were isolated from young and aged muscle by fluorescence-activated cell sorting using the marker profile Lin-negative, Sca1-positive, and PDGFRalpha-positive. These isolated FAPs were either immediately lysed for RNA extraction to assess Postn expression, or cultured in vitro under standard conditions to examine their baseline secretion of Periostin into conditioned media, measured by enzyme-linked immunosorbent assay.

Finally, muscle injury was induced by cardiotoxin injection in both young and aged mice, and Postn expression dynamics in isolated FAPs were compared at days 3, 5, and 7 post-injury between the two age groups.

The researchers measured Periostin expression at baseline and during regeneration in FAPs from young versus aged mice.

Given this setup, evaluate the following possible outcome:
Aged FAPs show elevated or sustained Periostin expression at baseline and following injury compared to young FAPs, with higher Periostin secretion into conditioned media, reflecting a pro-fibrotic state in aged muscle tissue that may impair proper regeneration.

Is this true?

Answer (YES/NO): NO